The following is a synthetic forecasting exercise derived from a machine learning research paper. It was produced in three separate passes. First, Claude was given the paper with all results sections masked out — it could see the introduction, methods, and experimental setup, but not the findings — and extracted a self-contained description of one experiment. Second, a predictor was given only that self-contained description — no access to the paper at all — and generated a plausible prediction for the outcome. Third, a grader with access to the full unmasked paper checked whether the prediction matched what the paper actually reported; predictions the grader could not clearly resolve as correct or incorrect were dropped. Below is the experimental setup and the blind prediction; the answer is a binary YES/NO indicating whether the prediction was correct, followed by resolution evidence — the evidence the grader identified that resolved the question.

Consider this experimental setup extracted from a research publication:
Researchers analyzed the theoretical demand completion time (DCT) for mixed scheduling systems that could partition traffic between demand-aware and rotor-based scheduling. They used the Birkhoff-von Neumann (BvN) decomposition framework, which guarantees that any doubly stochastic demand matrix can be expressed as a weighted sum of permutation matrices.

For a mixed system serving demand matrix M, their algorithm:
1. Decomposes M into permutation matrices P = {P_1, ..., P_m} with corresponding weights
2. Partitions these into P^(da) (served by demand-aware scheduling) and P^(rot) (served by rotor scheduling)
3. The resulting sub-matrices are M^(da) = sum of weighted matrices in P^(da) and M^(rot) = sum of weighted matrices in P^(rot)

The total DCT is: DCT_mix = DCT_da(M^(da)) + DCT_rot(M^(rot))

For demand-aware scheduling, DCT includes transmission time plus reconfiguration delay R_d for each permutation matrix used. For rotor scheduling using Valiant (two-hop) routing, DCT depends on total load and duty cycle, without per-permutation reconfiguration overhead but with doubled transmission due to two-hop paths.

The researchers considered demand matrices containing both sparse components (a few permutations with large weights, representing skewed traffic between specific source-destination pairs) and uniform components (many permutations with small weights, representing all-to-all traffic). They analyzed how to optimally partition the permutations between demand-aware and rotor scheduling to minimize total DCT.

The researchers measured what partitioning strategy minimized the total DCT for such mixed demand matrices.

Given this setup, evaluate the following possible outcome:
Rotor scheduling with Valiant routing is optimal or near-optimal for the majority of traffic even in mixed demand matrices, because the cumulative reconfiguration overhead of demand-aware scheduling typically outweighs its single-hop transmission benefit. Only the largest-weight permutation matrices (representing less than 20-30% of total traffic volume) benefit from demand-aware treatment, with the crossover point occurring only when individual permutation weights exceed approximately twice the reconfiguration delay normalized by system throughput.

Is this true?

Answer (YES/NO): NO